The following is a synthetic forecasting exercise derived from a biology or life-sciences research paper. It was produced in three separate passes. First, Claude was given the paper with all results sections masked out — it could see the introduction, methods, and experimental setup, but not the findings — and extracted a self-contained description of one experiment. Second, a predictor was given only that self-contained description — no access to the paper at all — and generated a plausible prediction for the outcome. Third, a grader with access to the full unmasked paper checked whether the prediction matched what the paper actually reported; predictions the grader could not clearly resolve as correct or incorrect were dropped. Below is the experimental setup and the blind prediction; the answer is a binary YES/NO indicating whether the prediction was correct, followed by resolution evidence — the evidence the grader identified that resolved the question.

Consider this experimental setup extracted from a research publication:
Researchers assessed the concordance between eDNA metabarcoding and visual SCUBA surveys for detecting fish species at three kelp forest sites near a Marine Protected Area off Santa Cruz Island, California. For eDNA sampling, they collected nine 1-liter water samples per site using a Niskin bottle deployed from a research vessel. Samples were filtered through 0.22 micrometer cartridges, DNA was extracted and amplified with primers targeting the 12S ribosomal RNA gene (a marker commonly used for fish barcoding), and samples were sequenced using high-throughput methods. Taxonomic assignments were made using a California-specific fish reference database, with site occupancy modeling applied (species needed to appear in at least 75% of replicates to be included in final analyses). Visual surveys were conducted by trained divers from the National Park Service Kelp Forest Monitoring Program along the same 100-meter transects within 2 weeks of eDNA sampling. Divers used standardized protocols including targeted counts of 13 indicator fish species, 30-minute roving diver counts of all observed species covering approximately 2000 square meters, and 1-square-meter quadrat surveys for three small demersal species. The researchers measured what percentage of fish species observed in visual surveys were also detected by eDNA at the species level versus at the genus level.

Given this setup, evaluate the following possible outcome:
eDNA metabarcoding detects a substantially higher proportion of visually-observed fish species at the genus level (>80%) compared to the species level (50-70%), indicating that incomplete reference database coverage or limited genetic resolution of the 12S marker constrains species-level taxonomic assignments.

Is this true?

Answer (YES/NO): NO